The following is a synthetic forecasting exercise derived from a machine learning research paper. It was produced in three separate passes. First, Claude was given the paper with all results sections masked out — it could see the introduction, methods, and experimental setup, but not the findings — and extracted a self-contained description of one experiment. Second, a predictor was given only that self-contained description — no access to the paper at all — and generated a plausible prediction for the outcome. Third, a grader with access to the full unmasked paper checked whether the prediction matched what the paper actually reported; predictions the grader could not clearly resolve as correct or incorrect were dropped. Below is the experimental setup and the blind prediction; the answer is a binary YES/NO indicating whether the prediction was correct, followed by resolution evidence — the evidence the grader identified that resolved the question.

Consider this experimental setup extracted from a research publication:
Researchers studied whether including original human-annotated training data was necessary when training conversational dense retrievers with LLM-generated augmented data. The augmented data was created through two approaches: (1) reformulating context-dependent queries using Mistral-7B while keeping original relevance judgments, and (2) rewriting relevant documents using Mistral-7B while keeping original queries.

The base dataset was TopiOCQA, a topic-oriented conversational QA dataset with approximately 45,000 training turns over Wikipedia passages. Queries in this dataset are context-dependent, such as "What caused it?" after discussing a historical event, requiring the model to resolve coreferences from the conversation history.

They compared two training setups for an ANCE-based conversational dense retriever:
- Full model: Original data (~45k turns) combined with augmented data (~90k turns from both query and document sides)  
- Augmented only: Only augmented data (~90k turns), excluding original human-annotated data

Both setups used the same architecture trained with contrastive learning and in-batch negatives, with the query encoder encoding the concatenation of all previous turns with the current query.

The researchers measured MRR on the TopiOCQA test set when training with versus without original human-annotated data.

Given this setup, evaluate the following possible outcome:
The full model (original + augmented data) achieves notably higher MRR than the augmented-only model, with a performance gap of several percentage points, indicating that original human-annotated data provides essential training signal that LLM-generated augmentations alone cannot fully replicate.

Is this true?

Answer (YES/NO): YES